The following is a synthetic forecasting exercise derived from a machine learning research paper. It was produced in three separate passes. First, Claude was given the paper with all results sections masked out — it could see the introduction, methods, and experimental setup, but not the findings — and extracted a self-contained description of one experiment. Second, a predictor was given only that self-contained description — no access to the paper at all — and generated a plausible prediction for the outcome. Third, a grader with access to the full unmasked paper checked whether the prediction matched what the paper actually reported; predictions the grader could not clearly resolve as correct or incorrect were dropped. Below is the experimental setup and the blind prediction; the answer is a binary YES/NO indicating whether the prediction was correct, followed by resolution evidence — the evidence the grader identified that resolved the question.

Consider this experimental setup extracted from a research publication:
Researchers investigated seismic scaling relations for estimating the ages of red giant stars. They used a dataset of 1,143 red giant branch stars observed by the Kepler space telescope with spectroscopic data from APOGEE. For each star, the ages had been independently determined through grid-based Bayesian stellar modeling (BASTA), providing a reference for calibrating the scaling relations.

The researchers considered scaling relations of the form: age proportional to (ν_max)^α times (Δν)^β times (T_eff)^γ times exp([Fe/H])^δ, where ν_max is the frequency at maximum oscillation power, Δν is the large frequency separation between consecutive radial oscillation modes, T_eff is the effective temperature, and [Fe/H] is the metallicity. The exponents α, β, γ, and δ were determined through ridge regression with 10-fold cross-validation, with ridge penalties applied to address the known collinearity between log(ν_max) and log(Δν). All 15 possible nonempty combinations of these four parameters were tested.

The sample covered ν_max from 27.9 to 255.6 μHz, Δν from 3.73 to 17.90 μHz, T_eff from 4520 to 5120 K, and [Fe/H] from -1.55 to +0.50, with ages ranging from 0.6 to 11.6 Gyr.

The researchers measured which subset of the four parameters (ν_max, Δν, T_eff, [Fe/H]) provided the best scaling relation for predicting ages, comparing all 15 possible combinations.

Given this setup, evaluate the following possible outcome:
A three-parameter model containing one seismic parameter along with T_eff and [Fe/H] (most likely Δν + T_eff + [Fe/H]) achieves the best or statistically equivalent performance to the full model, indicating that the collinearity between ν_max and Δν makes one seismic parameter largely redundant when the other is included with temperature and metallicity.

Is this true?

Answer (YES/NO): NO